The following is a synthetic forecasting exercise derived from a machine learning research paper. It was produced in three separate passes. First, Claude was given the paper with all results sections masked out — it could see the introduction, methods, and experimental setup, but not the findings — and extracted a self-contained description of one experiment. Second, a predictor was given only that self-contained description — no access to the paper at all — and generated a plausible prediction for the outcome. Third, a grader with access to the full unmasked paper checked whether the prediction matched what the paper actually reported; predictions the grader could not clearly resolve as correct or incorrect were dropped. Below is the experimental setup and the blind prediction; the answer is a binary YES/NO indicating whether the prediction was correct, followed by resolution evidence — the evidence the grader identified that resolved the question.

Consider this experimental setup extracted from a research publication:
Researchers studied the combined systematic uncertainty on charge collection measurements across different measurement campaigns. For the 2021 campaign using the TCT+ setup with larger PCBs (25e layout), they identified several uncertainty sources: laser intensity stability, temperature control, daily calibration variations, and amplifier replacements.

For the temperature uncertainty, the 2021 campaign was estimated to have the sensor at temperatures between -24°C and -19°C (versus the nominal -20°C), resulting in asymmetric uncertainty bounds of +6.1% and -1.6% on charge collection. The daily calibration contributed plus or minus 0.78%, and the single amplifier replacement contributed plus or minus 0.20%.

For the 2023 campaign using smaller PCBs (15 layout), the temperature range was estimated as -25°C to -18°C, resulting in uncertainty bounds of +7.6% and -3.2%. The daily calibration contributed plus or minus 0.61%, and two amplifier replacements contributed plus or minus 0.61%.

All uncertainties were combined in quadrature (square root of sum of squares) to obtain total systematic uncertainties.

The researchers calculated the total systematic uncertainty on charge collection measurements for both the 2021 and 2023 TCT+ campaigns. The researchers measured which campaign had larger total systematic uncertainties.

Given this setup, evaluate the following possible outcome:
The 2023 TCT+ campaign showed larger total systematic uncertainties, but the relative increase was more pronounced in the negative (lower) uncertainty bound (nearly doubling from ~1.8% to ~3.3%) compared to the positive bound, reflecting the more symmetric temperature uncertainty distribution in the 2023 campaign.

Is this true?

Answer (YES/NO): NO